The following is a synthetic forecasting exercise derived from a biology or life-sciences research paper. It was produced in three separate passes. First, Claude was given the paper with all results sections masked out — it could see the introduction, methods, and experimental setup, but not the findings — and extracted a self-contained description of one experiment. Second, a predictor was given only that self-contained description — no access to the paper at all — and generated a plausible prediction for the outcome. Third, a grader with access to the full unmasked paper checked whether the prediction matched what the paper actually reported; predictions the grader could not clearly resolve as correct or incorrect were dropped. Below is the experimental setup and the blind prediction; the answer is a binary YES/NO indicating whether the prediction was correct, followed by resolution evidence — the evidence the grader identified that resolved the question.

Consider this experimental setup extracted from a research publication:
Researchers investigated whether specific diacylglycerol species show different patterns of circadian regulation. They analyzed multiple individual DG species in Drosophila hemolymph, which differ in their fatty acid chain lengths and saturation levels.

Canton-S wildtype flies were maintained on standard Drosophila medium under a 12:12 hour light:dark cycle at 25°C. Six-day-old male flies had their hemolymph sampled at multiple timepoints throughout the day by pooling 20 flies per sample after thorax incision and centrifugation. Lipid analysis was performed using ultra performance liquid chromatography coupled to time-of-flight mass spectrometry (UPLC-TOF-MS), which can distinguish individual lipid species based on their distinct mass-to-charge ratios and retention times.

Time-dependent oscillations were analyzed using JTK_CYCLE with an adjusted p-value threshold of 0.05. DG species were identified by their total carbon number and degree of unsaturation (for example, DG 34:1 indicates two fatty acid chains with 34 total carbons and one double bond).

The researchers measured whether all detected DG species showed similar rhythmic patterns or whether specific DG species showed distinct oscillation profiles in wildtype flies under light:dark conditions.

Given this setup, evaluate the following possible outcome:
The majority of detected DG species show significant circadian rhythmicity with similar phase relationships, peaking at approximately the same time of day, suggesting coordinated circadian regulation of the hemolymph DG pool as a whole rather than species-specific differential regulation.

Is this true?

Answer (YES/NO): YES